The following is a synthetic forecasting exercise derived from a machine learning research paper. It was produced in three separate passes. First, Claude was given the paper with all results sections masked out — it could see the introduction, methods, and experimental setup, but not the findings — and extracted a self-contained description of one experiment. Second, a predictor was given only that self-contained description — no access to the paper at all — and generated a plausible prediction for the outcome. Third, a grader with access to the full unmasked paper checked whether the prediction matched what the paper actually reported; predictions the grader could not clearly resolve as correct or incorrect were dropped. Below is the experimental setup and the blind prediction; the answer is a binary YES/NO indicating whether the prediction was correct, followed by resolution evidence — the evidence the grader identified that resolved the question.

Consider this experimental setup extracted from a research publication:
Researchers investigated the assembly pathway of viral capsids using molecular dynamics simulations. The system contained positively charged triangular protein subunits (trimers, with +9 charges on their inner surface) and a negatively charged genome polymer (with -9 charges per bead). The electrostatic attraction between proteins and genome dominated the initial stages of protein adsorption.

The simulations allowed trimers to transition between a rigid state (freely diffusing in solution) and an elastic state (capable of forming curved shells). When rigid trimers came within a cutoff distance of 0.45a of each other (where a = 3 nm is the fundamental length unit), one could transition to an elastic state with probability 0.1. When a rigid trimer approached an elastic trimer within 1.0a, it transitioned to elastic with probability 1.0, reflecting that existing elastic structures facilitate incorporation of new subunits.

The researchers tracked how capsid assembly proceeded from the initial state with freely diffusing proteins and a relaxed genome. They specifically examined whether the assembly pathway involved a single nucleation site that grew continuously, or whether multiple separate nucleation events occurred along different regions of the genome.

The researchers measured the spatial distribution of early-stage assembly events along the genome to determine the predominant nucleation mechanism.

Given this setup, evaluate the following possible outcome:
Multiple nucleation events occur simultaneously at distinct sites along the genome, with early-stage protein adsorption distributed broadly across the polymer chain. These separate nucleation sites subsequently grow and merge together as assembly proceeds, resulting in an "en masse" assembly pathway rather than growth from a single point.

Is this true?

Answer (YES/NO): YES